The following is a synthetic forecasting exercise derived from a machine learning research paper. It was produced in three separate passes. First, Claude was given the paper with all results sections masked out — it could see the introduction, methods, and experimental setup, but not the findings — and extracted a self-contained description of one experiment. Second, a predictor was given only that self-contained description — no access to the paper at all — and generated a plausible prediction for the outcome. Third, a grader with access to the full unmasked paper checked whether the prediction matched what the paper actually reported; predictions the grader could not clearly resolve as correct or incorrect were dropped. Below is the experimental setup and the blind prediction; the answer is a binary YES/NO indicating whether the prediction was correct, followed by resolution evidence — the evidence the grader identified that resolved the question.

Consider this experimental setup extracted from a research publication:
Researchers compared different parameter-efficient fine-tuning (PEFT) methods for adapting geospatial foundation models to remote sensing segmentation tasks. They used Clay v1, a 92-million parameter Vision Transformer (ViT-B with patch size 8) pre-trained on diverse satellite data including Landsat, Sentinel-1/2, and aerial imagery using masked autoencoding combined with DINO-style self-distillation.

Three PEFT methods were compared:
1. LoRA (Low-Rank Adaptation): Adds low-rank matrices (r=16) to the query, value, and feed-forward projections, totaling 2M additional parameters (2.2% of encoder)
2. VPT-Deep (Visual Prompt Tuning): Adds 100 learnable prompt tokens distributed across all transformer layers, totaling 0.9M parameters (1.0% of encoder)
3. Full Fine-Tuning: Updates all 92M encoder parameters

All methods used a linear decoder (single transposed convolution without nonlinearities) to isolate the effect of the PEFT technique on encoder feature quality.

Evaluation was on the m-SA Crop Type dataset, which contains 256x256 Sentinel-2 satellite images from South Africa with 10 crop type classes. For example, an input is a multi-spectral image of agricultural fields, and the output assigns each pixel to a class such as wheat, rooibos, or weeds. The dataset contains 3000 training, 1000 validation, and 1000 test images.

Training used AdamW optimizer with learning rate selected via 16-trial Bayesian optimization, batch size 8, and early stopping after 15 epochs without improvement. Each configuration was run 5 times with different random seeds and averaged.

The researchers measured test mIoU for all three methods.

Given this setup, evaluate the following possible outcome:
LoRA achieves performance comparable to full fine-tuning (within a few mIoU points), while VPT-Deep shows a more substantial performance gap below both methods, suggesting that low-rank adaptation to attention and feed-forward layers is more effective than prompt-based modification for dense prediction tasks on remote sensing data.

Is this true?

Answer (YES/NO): YES